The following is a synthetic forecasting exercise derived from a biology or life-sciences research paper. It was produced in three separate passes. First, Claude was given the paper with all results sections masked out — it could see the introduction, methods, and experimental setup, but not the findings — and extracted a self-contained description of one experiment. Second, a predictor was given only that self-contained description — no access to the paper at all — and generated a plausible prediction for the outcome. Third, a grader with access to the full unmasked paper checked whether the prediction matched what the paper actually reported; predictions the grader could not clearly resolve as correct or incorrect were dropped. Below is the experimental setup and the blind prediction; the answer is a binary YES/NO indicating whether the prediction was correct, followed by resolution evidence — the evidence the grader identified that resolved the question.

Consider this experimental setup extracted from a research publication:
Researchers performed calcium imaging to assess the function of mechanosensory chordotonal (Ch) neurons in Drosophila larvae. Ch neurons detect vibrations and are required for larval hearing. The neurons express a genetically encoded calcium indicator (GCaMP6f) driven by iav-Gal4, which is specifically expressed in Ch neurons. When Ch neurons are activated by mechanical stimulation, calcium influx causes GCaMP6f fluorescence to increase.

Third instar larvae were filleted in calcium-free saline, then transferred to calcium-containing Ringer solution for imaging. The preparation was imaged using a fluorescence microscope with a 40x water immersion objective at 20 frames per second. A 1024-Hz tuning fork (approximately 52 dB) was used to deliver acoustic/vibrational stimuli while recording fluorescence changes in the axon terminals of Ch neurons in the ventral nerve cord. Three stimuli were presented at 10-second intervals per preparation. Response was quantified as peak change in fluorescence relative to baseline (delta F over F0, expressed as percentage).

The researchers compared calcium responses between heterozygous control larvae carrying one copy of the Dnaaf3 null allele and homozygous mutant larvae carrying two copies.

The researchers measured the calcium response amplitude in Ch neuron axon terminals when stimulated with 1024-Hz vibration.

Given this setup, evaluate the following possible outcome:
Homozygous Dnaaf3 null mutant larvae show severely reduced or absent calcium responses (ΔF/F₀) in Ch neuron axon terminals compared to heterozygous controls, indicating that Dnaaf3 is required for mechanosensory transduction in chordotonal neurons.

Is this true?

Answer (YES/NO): YES